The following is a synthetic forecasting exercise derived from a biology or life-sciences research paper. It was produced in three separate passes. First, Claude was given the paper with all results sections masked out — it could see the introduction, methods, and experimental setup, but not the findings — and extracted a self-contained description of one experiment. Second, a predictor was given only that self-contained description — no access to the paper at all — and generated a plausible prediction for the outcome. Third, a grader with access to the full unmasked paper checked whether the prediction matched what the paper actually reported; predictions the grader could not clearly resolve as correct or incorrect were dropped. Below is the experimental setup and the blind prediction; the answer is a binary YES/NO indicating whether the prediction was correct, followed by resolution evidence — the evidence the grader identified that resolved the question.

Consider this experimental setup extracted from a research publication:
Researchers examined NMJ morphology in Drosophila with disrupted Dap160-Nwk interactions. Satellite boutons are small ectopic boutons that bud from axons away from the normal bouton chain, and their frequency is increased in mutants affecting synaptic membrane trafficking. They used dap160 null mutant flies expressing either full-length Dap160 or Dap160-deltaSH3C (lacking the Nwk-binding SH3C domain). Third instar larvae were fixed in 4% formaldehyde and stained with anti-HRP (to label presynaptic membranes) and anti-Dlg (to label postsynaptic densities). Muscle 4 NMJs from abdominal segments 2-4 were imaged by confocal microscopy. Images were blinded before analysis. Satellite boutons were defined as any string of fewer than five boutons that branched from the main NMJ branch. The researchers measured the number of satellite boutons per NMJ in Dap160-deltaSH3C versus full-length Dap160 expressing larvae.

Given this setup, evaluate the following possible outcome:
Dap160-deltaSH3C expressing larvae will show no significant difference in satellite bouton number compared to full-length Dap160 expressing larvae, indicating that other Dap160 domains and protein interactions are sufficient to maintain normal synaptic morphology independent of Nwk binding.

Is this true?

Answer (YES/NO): YES